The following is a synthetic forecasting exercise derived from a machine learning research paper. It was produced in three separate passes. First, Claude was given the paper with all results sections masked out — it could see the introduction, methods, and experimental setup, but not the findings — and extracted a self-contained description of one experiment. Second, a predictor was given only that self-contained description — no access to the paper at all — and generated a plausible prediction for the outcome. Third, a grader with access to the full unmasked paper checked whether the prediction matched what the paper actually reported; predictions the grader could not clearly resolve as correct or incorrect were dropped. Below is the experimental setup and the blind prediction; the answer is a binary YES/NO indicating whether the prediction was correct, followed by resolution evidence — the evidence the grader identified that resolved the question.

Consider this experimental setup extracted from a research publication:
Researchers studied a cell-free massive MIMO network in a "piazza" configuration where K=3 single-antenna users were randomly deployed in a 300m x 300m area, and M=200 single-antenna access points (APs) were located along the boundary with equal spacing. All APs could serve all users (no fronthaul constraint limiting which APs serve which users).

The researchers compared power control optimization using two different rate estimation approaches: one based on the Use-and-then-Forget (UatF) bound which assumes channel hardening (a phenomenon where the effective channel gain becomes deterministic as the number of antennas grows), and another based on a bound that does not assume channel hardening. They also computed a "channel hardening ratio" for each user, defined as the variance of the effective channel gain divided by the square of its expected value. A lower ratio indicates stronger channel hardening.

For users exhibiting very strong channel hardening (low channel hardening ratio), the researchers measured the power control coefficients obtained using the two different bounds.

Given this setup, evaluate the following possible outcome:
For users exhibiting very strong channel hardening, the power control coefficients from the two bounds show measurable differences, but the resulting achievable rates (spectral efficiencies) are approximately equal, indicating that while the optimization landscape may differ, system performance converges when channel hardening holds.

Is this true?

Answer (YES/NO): NO